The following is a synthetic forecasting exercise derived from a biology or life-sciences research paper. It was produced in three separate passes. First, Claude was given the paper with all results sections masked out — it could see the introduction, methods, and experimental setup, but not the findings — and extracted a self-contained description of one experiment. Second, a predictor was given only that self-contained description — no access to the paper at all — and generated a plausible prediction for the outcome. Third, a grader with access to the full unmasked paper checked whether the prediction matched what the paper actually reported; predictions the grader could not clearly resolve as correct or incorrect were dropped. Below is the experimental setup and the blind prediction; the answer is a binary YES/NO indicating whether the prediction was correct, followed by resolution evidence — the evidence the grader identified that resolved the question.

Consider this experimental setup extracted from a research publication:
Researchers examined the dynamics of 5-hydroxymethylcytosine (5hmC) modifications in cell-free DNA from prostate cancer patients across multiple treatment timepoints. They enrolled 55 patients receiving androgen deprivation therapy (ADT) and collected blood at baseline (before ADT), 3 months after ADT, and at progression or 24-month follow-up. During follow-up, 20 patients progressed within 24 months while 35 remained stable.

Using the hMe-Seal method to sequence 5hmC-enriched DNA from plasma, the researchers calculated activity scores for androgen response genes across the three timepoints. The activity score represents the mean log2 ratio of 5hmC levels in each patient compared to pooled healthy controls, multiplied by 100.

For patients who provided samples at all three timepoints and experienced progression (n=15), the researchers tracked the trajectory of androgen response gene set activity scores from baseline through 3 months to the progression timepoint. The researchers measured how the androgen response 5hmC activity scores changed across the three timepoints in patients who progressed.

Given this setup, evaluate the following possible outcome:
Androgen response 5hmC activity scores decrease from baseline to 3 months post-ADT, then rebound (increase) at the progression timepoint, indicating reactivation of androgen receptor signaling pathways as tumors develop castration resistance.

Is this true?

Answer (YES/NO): YES